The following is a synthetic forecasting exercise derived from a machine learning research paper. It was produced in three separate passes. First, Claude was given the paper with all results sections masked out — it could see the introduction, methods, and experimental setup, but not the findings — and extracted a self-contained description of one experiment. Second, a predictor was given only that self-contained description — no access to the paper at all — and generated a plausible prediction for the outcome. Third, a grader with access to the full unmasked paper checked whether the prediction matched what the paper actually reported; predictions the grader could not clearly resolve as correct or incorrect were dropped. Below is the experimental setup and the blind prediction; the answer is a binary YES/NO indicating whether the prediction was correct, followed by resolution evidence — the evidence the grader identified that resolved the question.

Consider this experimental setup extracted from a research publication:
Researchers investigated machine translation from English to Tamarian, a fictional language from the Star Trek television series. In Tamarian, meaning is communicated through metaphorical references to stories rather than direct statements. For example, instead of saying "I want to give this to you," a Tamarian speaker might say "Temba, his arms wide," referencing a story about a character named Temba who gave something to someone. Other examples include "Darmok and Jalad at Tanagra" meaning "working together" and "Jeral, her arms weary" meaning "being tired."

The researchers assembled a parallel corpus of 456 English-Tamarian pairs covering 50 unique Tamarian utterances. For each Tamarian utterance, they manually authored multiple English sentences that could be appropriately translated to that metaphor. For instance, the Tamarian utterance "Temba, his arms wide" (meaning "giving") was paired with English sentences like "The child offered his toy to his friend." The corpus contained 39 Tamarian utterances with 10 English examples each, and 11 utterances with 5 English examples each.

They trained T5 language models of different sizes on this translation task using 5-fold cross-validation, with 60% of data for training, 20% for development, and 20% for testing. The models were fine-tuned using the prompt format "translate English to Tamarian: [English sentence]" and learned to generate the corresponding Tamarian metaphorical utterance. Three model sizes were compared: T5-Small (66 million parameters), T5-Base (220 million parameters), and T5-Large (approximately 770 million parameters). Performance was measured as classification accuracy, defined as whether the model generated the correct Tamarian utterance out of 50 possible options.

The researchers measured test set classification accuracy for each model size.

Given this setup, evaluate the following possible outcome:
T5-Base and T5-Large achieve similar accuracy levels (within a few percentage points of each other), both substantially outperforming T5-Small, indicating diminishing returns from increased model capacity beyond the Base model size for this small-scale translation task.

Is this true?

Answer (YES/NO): YES